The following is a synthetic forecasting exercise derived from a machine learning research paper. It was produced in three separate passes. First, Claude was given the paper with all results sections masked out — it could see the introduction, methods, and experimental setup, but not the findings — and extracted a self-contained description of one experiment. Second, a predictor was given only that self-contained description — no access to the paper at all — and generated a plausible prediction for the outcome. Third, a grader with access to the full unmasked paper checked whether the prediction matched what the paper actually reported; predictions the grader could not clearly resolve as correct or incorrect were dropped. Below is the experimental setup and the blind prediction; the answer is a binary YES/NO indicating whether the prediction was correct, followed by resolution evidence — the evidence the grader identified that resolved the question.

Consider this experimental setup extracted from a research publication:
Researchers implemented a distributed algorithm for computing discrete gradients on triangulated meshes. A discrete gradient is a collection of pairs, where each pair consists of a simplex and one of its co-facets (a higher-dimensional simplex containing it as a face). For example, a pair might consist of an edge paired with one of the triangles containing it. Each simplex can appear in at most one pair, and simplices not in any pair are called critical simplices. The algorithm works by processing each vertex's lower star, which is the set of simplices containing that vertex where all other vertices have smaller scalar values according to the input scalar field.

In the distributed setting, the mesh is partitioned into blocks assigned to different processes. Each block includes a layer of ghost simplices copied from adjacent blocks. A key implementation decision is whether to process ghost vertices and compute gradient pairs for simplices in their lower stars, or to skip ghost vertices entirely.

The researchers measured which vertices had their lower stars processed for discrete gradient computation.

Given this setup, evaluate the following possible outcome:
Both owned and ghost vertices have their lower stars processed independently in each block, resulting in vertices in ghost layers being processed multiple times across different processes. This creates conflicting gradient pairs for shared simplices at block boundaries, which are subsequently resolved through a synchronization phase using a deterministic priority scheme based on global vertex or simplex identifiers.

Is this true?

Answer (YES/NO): NO